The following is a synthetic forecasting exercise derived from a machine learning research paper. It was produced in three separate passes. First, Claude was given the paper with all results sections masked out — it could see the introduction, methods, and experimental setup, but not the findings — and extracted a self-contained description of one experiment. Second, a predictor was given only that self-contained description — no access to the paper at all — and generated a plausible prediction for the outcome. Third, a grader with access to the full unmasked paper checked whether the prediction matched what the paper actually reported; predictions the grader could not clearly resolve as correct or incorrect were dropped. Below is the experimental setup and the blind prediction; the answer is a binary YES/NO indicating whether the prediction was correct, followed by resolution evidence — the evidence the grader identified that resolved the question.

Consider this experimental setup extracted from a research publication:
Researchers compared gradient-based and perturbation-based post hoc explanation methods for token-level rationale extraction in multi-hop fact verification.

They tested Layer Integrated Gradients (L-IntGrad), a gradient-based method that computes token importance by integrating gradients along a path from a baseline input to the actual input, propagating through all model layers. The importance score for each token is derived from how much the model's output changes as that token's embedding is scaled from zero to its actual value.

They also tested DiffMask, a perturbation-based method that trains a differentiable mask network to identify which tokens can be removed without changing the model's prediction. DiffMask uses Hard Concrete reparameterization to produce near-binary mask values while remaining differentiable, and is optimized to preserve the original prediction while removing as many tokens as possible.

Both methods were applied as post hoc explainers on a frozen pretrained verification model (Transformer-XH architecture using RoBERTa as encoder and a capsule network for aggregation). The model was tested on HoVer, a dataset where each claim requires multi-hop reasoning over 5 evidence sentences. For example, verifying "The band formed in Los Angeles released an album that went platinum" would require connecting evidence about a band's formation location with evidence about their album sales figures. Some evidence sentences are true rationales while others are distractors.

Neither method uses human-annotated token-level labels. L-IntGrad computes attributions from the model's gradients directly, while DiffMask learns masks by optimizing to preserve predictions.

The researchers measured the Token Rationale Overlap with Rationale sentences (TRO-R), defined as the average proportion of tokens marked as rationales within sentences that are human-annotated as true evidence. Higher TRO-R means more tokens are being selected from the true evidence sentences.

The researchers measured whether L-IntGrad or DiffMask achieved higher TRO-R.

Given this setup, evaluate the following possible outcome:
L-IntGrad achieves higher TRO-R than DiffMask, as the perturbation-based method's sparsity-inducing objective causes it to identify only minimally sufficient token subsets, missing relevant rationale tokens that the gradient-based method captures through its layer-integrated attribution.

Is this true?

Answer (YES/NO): YES